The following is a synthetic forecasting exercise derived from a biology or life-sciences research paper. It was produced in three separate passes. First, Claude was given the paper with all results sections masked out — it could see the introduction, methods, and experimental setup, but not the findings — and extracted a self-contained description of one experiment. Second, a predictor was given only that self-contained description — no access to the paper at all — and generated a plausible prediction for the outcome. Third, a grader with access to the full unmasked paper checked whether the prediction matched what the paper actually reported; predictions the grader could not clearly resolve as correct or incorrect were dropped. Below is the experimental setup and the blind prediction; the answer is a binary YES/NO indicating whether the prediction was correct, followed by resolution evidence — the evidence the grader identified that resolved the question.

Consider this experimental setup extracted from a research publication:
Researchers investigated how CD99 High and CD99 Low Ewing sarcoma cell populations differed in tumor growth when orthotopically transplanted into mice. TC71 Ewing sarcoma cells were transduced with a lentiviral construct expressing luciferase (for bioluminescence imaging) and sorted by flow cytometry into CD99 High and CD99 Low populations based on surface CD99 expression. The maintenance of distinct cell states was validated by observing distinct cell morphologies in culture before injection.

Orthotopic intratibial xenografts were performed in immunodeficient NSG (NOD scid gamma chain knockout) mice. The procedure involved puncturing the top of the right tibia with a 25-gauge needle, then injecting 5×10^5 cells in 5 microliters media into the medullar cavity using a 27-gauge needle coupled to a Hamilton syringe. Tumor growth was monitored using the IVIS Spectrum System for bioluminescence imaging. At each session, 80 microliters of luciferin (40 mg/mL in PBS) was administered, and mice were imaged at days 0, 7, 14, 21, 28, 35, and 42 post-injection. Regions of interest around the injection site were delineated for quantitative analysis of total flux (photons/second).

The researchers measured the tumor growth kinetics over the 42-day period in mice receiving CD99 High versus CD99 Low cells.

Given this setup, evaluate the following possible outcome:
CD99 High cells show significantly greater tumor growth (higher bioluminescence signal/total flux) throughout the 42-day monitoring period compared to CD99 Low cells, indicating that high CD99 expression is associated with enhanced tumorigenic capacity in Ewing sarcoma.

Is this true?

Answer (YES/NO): NO